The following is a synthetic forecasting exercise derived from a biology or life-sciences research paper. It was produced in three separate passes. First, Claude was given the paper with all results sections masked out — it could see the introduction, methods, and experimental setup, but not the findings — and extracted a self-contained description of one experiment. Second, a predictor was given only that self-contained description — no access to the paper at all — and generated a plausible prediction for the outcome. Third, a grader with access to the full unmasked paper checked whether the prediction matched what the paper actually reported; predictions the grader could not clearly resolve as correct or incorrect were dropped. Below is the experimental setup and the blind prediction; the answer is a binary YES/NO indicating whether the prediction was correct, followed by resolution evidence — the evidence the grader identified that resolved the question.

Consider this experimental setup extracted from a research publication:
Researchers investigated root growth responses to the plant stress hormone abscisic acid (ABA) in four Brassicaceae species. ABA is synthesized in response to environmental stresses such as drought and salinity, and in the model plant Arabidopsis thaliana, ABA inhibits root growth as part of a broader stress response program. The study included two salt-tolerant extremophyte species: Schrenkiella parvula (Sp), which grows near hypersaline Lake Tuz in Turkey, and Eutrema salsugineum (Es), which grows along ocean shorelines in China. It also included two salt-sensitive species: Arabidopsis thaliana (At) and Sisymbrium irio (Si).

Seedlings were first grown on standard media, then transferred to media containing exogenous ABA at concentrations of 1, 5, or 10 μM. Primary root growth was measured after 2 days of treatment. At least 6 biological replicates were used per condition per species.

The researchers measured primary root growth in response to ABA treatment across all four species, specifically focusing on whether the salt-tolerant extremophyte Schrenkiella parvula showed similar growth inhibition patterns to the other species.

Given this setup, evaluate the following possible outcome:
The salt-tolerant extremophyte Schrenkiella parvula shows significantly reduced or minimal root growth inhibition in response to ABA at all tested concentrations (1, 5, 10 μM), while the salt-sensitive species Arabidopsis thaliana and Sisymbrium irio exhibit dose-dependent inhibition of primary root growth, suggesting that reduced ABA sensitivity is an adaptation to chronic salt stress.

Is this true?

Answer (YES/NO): NO